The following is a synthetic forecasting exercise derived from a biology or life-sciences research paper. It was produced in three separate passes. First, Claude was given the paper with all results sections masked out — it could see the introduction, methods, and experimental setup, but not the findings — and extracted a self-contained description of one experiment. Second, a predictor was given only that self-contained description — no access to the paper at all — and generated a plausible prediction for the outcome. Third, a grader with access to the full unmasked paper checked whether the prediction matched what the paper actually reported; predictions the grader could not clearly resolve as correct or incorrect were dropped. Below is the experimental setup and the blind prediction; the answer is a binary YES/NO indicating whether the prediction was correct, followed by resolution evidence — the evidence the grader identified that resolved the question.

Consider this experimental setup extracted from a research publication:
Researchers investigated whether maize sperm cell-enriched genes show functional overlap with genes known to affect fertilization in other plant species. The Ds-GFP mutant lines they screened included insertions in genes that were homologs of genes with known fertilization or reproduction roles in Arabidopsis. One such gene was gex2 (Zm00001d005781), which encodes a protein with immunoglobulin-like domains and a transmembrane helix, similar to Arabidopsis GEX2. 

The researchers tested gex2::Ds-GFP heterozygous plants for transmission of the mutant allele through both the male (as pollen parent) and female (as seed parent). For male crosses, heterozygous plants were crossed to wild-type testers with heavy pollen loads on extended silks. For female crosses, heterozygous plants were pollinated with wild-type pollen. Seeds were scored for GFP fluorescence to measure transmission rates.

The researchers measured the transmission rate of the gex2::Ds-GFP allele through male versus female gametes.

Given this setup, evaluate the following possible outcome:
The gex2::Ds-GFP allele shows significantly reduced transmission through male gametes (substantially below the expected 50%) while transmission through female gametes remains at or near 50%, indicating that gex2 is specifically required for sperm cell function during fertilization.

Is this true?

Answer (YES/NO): YES